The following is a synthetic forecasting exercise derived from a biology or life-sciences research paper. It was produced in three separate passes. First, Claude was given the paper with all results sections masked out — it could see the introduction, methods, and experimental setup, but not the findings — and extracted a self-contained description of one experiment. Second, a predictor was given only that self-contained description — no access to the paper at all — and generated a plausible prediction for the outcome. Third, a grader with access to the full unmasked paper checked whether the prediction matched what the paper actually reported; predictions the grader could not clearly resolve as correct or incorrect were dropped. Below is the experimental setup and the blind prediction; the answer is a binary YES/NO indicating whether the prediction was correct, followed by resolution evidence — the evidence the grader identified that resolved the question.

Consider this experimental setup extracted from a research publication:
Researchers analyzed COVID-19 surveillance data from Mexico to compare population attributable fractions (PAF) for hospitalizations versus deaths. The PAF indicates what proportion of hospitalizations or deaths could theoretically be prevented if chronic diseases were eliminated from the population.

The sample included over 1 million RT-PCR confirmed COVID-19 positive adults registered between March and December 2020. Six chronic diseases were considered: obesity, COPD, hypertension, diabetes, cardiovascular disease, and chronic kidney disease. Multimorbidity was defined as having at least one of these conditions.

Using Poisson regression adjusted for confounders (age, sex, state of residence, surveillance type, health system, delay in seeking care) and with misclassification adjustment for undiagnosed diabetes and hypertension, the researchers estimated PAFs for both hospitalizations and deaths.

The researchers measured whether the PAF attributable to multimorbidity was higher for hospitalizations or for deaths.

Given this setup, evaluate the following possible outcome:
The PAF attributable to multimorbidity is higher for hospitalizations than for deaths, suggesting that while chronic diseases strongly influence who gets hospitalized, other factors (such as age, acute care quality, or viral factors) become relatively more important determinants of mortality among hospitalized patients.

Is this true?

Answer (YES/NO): NO